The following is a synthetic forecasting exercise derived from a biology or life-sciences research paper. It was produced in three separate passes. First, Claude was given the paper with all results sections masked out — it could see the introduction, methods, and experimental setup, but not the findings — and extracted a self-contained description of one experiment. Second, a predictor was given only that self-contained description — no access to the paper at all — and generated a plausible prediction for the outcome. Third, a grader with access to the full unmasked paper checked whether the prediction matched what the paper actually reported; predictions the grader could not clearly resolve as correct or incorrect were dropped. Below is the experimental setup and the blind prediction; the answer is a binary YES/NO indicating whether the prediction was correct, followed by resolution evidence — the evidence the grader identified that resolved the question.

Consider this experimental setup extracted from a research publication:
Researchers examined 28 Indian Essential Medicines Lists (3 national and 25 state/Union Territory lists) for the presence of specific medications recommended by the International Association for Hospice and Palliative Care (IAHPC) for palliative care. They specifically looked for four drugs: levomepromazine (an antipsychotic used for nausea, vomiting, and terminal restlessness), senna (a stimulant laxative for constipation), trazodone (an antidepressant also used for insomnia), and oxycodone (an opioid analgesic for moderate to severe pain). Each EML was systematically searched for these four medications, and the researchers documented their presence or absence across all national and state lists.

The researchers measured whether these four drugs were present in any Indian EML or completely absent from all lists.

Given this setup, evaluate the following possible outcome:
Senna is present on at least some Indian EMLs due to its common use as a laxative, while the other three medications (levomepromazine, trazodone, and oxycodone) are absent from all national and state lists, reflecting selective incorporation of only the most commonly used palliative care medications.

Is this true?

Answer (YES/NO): NO